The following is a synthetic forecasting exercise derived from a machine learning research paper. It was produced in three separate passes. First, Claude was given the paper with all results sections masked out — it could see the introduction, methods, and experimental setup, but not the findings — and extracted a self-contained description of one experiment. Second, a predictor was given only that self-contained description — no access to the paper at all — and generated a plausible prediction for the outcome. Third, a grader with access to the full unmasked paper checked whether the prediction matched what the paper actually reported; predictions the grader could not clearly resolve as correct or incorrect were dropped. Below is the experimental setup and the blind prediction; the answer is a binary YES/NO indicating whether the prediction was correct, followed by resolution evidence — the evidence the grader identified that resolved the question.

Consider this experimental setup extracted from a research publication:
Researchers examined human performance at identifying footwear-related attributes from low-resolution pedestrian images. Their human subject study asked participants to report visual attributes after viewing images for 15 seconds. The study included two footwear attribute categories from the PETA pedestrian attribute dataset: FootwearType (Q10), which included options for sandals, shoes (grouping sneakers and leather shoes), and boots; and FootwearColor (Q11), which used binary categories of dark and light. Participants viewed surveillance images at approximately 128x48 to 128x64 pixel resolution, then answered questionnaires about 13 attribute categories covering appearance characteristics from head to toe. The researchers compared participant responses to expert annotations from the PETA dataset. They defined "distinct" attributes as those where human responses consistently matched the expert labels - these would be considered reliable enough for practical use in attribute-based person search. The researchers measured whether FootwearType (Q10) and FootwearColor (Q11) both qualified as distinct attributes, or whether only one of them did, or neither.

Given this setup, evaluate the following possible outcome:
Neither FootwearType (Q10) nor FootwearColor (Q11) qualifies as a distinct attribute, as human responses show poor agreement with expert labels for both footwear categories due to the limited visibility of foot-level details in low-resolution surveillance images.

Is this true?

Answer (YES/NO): NO